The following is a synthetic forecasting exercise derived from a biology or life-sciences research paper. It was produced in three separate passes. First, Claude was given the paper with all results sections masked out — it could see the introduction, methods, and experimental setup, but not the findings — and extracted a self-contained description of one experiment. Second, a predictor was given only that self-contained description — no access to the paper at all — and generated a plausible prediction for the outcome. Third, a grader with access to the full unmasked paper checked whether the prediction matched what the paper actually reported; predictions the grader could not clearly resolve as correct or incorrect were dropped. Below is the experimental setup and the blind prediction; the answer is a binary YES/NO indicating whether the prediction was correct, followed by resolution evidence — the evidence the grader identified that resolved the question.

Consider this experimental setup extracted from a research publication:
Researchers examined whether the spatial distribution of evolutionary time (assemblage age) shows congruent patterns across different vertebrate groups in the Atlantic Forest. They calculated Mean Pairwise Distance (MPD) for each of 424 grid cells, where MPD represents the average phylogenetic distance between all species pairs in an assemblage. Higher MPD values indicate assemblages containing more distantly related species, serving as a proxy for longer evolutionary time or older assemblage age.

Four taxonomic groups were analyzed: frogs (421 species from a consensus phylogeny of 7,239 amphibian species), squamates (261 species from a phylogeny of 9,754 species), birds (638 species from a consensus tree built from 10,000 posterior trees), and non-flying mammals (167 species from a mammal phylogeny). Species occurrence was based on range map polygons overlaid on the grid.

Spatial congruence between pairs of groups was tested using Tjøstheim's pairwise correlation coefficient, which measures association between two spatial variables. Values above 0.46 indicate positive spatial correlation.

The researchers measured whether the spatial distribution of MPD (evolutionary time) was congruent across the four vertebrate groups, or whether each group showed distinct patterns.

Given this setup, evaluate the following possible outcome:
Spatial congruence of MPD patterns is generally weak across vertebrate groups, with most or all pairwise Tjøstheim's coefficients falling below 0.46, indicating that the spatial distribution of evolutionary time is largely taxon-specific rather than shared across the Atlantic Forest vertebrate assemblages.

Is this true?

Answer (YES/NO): YES